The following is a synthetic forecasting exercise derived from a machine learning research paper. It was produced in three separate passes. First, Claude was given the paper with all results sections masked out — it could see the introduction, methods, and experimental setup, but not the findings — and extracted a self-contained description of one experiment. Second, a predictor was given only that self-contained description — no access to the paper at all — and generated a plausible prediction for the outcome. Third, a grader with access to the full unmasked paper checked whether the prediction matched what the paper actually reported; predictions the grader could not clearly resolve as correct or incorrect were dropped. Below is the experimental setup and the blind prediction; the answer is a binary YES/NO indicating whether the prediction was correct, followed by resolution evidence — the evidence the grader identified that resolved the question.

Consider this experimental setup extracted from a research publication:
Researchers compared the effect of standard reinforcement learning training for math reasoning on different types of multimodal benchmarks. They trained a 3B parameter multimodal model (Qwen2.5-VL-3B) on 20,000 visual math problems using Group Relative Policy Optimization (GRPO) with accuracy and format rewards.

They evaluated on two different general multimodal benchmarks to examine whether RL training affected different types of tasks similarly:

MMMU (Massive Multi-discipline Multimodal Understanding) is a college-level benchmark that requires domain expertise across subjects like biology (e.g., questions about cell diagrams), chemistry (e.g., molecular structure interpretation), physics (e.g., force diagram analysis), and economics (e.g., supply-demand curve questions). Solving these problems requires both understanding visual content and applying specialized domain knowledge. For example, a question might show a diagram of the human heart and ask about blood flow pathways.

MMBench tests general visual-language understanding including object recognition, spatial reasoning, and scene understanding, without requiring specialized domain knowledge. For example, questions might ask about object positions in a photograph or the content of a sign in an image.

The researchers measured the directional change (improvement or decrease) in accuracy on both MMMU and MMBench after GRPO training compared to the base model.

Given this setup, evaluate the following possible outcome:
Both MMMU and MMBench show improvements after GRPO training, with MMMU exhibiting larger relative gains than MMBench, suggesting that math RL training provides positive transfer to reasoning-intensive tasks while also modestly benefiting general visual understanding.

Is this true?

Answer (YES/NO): NO